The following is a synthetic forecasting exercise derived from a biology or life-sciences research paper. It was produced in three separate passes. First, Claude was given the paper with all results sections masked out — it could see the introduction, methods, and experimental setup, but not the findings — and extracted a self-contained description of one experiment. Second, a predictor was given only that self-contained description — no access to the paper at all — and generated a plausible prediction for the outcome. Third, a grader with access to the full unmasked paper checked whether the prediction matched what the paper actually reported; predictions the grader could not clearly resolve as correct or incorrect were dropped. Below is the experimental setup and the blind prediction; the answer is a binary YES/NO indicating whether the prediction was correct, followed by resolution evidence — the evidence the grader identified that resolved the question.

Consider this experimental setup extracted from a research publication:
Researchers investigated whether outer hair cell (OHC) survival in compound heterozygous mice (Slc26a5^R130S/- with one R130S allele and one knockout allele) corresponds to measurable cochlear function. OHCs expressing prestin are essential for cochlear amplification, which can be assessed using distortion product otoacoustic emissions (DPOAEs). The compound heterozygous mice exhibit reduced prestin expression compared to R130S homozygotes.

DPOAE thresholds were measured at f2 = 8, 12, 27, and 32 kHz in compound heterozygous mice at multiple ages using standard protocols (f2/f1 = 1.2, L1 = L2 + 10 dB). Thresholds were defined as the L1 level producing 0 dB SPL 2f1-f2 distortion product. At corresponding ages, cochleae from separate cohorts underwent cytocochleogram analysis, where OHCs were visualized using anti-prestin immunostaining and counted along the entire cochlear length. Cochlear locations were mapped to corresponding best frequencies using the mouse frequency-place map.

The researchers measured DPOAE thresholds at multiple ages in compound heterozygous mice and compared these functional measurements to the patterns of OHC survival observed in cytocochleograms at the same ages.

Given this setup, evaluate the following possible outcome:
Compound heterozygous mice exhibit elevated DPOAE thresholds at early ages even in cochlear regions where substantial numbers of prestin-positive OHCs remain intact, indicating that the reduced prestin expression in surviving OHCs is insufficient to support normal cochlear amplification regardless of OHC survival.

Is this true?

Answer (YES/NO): NO